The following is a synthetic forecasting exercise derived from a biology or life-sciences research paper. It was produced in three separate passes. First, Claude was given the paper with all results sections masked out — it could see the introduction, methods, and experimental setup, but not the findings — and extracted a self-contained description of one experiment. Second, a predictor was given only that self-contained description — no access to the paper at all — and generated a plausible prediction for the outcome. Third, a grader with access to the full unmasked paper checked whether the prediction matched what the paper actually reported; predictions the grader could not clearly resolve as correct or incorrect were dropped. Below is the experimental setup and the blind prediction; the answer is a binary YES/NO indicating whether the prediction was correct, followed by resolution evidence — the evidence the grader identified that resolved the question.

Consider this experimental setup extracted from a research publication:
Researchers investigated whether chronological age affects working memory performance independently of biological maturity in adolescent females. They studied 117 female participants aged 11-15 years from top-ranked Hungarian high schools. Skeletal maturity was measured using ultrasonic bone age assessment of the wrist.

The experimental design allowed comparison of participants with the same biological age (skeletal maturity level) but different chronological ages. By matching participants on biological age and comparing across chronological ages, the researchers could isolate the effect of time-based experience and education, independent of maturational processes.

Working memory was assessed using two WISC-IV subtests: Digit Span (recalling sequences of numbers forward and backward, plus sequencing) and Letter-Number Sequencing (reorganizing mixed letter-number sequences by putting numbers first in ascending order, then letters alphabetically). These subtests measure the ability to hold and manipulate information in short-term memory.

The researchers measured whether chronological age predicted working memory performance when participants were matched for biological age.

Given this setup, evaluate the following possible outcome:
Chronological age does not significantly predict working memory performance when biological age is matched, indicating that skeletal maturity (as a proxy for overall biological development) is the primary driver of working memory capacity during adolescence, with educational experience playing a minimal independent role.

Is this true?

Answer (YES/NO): YES